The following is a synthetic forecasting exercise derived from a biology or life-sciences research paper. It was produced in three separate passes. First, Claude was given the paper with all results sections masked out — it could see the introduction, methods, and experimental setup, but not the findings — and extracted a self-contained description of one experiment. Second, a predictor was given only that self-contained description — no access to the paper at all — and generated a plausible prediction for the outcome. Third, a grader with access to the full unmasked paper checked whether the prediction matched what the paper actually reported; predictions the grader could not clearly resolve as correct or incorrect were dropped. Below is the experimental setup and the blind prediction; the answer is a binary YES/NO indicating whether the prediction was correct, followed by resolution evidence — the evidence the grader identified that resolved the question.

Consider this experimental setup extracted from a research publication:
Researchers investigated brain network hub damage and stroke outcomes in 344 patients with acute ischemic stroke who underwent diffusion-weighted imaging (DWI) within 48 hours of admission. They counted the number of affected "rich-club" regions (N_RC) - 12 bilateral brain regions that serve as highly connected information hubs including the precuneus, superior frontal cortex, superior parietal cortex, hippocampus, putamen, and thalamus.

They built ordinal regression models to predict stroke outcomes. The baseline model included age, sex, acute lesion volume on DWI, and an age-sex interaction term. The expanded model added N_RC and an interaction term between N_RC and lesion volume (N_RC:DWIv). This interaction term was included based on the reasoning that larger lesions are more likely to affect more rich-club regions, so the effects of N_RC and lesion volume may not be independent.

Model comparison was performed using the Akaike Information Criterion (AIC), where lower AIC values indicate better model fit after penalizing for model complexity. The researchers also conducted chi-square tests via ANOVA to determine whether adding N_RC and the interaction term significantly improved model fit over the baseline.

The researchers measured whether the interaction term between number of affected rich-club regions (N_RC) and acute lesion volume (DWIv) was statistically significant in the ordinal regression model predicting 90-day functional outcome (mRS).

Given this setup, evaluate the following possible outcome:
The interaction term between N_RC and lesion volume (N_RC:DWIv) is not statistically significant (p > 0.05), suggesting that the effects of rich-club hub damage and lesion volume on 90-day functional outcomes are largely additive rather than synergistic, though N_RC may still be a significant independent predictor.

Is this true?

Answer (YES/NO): YES